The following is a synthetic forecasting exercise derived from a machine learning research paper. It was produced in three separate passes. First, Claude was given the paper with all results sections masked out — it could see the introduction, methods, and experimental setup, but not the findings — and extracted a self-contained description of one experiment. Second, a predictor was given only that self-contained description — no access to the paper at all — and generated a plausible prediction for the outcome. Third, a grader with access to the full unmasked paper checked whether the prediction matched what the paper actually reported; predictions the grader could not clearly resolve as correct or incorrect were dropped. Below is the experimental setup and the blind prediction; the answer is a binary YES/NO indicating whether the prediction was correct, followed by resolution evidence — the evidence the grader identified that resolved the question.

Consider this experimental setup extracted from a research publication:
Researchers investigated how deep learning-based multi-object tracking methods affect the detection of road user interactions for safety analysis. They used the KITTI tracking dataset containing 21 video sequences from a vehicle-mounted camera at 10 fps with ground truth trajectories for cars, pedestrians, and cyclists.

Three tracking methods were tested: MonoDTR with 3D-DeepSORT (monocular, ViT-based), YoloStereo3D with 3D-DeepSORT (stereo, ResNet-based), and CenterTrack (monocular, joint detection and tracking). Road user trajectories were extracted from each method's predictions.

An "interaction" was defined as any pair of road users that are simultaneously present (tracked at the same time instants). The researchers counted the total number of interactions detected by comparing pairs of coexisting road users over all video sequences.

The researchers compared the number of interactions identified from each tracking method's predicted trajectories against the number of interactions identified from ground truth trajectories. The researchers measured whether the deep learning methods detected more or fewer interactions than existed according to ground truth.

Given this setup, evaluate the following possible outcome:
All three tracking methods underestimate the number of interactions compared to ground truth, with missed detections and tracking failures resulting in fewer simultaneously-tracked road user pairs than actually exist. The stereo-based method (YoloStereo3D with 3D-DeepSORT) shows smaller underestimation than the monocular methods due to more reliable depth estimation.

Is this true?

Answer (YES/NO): NO